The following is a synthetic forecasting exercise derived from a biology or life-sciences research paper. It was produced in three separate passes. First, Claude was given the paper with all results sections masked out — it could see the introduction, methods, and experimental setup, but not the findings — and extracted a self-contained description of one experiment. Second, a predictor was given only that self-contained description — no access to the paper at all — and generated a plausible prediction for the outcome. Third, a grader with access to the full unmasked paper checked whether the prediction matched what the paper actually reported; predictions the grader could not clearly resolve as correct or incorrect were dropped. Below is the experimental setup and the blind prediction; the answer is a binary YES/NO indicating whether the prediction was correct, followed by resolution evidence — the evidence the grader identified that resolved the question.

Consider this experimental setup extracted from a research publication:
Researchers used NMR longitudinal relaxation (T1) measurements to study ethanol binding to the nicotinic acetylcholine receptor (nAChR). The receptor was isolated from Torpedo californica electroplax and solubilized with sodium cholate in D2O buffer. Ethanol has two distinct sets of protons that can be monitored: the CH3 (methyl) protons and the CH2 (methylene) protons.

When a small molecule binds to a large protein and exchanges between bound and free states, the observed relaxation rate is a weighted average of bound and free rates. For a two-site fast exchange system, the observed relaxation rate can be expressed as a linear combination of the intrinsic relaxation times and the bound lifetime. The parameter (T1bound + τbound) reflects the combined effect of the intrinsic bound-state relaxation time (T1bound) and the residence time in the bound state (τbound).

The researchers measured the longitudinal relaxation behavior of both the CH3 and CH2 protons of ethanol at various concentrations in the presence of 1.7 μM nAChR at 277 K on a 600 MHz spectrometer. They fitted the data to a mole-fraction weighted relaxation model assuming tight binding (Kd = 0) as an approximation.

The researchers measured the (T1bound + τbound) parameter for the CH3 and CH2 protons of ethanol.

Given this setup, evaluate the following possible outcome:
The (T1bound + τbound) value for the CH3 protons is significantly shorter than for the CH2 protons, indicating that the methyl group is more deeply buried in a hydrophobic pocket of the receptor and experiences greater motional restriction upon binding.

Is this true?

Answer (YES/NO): NO